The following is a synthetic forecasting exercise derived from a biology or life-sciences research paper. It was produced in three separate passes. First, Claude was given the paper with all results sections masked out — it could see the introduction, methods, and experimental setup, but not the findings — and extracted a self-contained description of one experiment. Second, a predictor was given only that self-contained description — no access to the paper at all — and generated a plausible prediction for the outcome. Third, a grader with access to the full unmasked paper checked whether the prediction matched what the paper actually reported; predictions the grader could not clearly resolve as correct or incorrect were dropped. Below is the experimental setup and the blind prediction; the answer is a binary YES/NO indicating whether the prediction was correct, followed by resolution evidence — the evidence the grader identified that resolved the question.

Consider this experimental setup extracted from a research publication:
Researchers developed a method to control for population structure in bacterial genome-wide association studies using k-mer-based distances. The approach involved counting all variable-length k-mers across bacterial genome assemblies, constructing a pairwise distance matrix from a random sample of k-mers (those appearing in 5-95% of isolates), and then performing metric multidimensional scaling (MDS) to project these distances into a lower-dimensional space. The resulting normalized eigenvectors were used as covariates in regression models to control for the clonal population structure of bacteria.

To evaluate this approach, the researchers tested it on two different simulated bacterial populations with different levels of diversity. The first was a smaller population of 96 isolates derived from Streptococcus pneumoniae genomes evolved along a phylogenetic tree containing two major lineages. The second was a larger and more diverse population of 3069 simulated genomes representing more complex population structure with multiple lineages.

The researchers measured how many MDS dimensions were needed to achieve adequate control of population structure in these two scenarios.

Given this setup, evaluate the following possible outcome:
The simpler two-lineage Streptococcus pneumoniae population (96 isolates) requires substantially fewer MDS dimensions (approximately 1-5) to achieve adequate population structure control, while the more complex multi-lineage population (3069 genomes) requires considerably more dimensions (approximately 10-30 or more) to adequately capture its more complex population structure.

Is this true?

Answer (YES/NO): YES